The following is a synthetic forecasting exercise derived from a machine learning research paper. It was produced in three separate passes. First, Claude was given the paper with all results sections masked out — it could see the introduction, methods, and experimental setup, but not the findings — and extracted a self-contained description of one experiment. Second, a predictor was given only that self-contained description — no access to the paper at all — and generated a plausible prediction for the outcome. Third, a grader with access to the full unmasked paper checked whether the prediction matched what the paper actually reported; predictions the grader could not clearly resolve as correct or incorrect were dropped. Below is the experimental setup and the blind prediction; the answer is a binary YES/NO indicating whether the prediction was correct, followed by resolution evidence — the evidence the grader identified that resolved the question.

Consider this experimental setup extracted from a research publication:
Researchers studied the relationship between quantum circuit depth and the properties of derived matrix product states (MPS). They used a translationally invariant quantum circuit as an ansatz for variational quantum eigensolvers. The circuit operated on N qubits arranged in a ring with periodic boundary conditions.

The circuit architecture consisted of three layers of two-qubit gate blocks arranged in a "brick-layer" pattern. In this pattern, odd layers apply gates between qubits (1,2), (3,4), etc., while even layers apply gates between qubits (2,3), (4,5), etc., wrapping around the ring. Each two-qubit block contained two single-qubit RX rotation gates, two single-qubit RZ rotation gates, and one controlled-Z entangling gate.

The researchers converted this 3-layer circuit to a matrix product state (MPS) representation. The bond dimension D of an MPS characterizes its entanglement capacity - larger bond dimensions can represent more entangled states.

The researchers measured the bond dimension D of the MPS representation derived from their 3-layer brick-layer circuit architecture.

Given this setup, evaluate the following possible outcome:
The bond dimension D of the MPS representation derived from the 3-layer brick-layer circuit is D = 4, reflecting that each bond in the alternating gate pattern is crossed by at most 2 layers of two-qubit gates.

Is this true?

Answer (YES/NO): NO